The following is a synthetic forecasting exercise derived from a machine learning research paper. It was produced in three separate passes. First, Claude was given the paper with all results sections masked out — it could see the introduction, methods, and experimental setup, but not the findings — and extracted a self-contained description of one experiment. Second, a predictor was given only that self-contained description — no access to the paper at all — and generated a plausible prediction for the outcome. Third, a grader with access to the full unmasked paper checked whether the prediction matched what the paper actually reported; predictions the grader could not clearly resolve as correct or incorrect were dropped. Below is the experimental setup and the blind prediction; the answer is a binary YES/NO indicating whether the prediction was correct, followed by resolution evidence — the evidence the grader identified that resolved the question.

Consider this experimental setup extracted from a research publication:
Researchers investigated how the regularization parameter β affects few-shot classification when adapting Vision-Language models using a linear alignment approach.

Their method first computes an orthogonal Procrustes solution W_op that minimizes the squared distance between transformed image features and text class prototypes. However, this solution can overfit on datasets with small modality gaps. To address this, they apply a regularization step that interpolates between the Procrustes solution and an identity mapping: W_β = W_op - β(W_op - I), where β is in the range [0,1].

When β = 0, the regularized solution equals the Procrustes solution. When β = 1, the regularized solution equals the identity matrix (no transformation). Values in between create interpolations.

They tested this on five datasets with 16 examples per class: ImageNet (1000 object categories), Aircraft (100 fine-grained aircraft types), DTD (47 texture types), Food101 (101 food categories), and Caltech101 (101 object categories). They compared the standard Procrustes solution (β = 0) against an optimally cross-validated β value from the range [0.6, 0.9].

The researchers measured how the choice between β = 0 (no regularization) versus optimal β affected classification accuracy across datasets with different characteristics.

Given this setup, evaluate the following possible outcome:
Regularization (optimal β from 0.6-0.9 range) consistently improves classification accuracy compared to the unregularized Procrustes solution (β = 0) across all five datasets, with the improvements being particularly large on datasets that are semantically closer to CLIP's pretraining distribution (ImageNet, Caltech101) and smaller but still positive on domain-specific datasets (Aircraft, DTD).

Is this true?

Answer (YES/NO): NO